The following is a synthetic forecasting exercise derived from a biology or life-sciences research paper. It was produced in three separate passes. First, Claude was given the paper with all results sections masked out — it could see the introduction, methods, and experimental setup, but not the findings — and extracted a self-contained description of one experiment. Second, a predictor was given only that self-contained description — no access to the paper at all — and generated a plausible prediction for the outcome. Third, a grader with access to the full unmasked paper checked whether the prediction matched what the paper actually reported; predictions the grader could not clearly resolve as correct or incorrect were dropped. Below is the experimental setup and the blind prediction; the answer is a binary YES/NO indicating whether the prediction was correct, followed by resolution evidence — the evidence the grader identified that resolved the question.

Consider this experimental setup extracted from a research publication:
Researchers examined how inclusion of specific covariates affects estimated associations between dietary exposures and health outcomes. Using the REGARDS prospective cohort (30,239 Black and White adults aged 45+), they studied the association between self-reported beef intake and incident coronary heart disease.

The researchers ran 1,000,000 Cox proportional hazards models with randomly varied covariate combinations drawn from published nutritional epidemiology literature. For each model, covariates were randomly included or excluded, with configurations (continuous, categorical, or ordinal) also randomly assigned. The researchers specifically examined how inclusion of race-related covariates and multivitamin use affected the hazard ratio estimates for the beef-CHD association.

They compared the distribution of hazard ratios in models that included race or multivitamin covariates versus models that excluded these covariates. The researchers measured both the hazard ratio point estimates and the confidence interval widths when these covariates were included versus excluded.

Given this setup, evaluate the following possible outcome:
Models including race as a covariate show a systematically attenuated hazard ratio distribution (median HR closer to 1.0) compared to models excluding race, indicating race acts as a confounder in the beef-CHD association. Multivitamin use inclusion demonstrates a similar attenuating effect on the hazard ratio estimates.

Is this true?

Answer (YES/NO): YES